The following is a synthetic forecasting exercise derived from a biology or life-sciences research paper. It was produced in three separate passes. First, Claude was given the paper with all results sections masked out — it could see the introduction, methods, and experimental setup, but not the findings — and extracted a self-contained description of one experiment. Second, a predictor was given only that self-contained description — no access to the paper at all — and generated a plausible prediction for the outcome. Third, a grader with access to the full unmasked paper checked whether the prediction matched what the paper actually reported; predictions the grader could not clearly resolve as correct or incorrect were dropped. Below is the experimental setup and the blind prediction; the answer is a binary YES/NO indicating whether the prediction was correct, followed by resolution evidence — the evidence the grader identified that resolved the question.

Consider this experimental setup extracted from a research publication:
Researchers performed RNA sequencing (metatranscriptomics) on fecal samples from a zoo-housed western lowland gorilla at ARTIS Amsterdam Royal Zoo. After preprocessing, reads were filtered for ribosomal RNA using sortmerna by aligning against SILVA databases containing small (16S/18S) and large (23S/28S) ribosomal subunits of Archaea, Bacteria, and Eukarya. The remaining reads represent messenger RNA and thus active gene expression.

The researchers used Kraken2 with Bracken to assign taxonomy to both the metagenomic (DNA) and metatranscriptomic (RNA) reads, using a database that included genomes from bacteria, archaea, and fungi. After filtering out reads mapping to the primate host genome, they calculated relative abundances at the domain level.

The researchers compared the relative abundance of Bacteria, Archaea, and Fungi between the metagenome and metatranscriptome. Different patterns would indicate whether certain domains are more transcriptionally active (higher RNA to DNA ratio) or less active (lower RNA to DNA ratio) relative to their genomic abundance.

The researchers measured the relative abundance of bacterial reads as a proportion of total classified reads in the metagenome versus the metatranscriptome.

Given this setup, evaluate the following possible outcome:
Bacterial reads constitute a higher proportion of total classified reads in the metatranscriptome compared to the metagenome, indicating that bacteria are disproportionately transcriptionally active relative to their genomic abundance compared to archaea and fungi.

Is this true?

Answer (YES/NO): NO